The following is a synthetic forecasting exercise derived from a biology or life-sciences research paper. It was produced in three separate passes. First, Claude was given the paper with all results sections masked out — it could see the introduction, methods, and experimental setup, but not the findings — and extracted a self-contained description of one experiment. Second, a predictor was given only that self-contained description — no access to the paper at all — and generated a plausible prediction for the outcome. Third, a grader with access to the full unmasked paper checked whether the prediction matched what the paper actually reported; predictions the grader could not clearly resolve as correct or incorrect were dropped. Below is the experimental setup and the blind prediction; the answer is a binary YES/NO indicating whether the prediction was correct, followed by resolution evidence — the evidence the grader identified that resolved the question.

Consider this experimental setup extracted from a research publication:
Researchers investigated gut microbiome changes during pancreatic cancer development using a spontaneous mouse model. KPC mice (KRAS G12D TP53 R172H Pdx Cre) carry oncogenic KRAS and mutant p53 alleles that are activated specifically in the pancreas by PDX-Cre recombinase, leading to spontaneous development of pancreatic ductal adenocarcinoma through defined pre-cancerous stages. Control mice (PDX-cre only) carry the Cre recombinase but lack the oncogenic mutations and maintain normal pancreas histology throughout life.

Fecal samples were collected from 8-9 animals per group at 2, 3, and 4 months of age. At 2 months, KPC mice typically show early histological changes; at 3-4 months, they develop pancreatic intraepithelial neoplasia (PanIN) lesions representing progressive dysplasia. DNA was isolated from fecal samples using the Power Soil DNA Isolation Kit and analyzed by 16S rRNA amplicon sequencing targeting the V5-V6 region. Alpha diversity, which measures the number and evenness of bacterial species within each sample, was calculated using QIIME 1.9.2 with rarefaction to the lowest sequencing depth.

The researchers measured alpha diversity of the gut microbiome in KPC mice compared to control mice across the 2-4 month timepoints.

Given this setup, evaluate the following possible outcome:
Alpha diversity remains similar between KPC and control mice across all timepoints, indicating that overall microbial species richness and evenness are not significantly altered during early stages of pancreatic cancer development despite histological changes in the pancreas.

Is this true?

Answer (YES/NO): NO